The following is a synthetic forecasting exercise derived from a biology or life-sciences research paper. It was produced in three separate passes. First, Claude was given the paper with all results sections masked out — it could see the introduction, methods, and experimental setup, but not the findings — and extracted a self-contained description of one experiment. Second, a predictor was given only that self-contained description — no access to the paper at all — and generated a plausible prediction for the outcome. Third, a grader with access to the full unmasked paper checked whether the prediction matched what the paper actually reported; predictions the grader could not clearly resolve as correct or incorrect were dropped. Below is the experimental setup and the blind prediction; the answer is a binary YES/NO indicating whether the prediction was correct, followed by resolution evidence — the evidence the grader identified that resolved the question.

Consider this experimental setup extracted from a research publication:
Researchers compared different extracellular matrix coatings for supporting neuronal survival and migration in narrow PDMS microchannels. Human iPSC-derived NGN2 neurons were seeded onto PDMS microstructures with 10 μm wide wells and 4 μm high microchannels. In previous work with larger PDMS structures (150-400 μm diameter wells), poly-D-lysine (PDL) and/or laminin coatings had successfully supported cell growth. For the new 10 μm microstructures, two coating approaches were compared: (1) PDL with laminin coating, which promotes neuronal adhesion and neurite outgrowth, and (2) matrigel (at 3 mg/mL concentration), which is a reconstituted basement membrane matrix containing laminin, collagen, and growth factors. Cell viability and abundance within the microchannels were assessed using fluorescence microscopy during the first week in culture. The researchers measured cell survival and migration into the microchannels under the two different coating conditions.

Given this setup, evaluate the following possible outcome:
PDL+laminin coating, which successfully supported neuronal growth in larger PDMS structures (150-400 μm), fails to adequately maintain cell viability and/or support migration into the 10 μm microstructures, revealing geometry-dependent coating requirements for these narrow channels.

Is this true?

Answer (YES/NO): YES